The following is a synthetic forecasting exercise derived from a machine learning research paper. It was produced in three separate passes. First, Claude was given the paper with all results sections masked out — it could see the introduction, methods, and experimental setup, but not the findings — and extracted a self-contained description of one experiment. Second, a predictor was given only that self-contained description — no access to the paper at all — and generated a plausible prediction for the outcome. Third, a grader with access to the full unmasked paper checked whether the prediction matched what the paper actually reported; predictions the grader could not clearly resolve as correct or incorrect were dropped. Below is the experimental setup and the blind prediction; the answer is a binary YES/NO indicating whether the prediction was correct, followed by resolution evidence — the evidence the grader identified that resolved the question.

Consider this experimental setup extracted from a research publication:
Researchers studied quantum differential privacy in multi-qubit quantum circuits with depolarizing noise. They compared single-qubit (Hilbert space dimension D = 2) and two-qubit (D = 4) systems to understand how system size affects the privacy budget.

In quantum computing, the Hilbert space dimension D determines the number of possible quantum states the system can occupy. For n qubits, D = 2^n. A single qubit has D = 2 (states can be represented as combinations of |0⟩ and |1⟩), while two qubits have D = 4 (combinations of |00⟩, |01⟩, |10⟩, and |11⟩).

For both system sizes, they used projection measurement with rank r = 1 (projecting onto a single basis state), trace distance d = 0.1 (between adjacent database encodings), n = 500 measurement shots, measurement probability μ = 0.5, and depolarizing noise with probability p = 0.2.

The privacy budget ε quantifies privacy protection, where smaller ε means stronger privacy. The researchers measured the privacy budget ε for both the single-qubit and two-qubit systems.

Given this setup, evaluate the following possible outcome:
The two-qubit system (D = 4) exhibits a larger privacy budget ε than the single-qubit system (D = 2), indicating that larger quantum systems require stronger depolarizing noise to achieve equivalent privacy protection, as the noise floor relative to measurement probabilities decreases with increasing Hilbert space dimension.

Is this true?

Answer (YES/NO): YES